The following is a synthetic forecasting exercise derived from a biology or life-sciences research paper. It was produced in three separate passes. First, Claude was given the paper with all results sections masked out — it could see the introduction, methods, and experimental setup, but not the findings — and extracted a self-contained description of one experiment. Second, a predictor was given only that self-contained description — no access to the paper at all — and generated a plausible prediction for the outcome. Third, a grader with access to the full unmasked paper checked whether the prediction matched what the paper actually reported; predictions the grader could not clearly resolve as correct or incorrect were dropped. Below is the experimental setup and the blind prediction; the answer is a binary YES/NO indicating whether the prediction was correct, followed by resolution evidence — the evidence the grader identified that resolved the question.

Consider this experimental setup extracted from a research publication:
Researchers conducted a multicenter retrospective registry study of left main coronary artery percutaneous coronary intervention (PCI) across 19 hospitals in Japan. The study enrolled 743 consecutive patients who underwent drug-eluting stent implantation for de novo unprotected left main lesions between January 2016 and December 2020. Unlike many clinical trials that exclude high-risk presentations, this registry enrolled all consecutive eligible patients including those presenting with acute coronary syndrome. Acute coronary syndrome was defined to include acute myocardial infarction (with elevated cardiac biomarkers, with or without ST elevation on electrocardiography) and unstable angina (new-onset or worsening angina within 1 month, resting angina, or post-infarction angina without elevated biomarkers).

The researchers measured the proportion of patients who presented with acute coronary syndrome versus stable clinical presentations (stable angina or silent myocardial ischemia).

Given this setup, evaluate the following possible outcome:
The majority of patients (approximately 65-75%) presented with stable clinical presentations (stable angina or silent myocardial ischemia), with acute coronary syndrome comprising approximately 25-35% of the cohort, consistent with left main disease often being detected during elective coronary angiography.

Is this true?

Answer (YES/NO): YES